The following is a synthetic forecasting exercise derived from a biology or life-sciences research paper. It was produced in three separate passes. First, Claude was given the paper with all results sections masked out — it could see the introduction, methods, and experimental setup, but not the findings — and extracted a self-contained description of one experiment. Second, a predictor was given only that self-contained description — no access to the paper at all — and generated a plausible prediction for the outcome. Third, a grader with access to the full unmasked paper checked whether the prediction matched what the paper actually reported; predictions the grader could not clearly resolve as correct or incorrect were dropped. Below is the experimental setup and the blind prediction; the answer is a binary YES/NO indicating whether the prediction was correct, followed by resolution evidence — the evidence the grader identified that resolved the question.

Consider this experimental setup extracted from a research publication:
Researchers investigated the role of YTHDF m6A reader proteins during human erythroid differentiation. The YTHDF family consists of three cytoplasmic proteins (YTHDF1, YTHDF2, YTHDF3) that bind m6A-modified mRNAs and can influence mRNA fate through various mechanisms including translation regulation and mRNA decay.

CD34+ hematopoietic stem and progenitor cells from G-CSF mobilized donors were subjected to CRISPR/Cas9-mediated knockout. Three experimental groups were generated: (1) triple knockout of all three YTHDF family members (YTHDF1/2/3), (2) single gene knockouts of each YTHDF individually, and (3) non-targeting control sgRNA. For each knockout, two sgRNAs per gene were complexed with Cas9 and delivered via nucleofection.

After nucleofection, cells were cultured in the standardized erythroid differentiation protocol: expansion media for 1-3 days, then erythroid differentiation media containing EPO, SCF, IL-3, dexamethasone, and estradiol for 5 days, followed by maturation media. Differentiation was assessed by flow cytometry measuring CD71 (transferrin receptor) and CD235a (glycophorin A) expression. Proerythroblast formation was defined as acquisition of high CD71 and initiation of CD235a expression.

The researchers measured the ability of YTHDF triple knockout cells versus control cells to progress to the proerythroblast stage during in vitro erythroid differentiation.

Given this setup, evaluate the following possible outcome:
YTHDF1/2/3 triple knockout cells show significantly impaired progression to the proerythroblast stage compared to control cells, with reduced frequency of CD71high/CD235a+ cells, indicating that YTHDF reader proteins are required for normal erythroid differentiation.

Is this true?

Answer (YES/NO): YES